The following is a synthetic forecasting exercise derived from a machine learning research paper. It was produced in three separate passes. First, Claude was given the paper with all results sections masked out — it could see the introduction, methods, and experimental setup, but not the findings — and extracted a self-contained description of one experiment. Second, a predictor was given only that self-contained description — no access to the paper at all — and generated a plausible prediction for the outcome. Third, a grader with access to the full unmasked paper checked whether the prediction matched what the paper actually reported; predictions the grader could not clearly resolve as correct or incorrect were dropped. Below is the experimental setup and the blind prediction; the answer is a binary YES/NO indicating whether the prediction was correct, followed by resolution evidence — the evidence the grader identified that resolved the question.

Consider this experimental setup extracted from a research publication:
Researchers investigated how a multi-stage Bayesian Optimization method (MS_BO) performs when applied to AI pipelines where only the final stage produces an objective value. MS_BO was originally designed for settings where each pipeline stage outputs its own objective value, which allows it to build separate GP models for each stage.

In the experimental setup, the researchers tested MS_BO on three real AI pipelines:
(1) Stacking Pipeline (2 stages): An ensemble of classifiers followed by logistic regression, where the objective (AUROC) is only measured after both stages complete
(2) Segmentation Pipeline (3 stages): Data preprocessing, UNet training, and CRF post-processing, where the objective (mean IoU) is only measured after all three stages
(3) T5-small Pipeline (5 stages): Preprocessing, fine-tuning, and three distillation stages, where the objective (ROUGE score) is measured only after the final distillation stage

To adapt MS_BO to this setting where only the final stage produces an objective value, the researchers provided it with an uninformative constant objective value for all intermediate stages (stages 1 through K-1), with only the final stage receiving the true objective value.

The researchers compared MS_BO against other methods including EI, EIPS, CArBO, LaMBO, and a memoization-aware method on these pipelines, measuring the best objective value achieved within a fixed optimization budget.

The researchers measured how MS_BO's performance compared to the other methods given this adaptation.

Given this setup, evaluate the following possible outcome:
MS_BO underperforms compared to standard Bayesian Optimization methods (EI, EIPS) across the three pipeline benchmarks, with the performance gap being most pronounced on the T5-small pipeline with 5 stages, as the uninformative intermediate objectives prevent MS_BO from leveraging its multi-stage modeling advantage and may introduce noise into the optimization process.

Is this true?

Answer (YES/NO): NO